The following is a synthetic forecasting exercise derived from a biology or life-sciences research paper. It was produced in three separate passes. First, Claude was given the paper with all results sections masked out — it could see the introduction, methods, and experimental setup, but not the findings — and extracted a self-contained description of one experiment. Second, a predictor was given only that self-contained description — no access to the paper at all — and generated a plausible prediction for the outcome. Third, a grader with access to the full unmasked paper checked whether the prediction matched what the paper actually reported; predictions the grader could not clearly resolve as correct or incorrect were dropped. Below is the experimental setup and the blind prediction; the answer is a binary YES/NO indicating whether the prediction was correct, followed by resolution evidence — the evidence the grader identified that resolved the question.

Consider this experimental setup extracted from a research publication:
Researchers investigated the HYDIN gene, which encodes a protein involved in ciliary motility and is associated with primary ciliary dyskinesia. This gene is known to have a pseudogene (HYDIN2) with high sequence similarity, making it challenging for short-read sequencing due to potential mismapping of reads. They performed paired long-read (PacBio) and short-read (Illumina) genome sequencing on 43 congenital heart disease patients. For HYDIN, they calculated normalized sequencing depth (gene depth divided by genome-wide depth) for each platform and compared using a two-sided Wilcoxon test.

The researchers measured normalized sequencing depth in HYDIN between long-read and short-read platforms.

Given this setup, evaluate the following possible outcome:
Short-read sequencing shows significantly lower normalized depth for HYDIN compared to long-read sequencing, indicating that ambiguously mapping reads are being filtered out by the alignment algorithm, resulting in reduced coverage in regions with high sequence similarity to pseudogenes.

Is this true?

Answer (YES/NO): YES